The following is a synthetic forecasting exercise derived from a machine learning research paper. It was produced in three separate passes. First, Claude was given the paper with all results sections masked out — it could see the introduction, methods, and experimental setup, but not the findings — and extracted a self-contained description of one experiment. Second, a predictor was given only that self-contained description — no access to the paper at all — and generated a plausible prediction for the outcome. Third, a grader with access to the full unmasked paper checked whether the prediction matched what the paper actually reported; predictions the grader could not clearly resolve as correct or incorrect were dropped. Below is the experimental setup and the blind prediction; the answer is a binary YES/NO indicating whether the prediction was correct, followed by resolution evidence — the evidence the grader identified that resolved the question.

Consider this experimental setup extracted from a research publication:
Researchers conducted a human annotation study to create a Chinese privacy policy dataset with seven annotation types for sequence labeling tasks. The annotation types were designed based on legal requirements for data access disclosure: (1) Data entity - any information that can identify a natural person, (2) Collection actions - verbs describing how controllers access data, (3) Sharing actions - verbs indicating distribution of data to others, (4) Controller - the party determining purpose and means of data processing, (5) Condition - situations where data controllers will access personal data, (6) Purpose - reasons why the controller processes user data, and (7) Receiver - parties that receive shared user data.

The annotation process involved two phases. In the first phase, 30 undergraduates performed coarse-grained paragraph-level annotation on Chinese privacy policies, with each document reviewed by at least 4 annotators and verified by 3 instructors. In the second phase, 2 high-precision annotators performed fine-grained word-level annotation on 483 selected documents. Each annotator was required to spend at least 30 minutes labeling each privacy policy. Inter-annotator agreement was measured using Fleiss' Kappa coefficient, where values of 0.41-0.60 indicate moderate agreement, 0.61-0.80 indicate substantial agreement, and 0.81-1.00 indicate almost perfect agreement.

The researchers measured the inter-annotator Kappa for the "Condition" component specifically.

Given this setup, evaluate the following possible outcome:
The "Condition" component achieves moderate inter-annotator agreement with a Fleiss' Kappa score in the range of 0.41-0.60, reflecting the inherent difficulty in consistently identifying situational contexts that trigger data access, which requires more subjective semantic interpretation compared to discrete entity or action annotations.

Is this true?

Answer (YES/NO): YES